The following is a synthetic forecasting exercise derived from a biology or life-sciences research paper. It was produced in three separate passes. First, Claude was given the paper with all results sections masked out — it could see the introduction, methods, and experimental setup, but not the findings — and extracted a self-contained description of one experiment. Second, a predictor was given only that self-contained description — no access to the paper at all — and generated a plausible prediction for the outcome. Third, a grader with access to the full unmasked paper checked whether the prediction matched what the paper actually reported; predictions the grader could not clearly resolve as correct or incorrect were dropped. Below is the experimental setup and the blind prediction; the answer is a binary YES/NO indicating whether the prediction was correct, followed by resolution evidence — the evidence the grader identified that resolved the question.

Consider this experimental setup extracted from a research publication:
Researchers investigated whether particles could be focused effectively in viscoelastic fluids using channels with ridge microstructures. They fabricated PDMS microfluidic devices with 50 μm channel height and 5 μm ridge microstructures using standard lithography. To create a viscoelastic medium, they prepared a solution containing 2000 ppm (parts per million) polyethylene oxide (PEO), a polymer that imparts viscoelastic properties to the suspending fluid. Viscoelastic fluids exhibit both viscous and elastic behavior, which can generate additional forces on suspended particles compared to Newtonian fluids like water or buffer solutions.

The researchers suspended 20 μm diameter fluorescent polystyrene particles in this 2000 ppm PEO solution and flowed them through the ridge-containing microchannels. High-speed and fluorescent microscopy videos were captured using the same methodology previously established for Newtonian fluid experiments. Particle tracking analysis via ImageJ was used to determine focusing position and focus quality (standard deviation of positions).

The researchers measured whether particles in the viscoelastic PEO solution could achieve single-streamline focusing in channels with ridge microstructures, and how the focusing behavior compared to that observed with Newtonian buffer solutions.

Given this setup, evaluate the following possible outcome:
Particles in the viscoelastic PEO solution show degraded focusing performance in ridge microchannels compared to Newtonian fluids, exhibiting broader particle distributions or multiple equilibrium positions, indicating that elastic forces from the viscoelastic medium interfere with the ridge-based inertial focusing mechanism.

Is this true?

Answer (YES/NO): NO